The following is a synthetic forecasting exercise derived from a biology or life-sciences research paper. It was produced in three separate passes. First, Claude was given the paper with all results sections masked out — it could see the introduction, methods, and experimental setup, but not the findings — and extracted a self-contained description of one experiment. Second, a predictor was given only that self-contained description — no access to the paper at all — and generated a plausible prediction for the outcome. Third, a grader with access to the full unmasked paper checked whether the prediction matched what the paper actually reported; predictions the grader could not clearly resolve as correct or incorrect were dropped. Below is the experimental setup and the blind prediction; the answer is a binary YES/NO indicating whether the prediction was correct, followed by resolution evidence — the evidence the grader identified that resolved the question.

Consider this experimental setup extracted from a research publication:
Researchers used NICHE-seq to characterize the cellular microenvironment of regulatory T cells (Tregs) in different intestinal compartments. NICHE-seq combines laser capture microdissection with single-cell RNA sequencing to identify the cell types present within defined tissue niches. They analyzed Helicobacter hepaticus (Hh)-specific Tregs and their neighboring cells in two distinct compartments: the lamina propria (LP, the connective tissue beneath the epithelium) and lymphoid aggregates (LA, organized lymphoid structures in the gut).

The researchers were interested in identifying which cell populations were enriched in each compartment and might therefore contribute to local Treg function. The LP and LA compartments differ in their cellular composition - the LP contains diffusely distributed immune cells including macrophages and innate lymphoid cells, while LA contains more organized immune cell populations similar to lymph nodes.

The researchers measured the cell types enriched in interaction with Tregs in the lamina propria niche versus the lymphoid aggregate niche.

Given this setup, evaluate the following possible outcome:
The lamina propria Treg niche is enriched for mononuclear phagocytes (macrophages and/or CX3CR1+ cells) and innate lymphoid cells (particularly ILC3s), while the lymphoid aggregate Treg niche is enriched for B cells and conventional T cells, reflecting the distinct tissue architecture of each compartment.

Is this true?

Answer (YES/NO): NO